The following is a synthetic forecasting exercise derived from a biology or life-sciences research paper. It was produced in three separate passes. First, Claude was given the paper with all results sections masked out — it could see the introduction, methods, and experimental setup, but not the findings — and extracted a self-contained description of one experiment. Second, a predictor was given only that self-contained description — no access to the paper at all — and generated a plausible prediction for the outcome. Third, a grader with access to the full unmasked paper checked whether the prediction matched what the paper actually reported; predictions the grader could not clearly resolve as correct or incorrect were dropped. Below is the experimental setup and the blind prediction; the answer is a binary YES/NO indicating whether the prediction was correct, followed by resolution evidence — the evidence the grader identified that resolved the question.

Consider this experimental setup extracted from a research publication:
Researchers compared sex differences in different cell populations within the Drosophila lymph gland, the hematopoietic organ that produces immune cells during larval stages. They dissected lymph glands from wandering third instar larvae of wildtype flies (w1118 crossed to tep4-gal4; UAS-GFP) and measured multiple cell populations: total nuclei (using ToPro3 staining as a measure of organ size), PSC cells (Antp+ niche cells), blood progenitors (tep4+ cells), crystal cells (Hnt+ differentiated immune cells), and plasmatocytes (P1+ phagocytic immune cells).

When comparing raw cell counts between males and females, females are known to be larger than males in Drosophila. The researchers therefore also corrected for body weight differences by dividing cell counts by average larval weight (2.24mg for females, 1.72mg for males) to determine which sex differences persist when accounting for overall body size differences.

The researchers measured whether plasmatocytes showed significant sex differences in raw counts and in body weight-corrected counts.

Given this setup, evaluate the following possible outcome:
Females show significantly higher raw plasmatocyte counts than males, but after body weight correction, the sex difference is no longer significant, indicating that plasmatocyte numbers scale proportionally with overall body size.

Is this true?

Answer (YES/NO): NO